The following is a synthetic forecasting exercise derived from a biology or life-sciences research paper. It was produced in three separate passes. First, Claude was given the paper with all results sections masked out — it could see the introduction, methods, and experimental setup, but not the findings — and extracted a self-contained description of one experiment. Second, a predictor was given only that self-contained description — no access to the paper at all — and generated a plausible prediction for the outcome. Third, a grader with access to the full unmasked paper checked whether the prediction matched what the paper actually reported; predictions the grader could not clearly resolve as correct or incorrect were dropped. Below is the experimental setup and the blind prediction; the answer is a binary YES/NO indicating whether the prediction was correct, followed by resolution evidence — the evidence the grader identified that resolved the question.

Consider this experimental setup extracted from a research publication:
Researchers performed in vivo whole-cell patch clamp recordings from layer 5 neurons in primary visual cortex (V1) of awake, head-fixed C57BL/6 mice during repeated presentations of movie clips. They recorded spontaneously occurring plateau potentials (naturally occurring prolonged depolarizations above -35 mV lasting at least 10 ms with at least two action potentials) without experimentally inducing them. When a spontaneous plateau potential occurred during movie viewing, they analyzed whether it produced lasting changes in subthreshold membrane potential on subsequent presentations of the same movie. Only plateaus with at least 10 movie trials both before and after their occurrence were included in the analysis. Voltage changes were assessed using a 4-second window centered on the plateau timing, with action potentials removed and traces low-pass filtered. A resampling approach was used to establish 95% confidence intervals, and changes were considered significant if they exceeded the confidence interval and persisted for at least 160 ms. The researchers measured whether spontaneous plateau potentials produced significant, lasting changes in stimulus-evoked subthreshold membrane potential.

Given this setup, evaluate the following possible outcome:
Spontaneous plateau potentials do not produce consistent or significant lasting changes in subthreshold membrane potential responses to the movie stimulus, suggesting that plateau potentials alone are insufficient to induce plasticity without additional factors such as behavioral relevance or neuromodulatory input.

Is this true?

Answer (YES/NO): NO